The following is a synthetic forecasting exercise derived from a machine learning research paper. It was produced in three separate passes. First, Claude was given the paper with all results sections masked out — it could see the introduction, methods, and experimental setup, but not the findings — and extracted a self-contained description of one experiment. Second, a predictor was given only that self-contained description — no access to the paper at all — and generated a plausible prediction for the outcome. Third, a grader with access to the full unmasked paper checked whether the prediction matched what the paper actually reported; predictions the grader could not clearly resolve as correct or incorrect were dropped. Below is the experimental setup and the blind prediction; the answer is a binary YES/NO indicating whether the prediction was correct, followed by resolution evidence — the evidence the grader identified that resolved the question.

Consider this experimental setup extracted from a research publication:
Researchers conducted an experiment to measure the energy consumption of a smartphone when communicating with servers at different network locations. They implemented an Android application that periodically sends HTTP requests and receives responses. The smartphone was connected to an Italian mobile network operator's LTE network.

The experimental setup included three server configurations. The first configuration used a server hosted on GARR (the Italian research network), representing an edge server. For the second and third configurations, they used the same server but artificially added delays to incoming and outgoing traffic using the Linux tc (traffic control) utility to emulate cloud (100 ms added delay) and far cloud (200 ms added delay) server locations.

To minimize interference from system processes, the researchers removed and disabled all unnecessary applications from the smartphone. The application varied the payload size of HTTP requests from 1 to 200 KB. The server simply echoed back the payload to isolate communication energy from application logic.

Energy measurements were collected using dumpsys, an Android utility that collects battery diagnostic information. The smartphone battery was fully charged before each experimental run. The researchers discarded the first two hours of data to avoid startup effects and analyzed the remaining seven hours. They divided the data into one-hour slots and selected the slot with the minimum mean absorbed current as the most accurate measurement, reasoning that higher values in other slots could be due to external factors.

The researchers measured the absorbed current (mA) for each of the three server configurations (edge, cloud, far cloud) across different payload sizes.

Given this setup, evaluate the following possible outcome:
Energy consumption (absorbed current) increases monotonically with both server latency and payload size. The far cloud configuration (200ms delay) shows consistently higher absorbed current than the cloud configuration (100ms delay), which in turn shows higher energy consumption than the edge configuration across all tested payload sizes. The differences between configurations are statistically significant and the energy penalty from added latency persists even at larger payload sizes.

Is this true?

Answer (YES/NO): NO